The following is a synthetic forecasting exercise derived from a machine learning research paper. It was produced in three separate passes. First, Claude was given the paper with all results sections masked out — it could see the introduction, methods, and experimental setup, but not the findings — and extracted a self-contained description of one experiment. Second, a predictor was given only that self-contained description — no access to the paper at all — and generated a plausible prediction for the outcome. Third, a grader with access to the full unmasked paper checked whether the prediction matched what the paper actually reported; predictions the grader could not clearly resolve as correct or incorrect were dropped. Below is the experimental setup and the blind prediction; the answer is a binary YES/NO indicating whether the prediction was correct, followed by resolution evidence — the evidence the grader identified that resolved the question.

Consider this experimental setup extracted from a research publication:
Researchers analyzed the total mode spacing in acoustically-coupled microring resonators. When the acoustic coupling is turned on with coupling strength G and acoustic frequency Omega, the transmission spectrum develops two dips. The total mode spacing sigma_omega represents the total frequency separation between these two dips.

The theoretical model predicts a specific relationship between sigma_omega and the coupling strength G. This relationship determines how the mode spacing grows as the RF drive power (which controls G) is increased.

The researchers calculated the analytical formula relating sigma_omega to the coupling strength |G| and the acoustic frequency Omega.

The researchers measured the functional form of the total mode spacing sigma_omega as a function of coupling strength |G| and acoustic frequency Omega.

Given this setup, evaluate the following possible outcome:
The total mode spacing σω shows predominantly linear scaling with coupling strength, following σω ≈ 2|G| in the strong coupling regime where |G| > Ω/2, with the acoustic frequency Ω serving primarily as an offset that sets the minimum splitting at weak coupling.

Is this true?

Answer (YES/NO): NO